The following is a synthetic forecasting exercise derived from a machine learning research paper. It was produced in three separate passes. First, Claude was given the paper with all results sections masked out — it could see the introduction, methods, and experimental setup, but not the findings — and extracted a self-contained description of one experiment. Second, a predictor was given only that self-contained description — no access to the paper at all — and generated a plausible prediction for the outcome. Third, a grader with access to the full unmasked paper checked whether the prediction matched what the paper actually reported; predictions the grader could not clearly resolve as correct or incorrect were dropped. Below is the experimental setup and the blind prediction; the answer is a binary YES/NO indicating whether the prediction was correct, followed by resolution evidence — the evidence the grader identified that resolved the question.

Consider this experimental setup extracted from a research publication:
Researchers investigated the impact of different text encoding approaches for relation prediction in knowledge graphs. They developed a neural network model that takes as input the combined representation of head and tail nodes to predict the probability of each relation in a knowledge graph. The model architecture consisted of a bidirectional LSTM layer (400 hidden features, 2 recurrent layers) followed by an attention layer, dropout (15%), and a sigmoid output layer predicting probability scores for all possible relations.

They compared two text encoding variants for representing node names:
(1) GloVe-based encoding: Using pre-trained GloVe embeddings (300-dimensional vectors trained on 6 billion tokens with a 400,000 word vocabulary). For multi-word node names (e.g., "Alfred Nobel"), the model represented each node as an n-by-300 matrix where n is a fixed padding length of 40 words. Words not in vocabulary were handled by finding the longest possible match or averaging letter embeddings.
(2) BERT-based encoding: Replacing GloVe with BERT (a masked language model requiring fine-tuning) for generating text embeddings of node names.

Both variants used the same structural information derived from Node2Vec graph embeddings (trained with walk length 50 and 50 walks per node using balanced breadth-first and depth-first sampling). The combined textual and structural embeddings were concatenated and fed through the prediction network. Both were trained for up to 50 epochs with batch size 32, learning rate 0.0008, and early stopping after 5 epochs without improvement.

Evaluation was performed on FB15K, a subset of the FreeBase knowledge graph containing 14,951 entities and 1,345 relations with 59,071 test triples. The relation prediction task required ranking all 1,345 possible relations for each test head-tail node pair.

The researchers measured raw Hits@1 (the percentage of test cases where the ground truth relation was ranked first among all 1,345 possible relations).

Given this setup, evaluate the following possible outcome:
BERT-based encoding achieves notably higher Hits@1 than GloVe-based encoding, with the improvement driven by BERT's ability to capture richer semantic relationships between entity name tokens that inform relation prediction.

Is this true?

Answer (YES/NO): NO